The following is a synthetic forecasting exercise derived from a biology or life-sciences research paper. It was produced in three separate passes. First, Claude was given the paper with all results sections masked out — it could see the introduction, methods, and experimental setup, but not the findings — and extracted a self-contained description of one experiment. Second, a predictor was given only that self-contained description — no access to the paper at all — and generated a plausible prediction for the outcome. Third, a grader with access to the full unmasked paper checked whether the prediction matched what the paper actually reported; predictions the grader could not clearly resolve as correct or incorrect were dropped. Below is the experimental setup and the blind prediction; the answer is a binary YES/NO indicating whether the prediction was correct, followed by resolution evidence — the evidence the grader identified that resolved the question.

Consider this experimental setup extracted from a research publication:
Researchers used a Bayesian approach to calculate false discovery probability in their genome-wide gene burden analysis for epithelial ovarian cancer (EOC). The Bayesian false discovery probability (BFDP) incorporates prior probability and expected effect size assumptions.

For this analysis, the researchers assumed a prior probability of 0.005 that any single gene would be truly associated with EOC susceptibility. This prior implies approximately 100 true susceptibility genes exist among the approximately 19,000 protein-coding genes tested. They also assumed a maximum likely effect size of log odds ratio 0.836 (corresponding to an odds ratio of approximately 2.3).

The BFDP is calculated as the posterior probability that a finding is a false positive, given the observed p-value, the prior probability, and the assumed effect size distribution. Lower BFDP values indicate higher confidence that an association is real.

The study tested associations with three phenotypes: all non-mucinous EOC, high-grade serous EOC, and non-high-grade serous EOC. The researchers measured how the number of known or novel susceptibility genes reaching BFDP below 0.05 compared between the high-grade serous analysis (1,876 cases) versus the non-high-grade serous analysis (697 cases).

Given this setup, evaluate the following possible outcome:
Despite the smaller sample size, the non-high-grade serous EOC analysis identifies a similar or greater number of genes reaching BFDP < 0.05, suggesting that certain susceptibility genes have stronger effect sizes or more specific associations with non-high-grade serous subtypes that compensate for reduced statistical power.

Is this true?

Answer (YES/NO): NO